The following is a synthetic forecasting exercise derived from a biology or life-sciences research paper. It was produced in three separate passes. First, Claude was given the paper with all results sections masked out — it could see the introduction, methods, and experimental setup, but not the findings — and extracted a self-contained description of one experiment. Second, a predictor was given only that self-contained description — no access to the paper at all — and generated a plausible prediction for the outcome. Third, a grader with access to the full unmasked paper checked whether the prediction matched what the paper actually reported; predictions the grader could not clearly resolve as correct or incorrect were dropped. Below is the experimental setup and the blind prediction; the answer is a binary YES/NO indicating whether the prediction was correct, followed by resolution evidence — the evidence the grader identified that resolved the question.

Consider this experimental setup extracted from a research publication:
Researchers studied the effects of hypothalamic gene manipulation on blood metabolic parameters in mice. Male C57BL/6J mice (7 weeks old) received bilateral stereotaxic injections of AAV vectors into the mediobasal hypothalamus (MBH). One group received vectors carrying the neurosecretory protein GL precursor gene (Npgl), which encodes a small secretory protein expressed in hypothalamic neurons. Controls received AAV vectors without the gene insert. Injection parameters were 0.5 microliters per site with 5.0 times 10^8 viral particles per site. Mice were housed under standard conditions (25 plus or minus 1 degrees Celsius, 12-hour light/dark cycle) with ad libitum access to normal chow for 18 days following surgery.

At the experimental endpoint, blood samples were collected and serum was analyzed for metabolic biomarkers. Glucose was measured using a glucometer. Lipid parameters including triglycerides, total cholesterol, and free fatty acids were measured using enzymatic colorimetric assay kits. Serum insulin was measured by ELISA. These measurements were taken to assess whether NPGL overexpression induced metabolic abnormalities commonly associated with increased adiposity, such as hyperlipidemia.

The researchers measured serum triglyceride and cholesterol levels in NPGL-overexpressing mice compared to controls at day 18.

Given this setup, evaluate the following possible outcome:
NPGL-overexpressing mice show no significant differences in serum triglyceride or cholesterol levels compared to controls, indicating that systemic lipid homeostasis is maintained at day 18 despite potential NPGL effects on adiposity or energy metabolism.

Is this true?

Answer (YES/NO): YES